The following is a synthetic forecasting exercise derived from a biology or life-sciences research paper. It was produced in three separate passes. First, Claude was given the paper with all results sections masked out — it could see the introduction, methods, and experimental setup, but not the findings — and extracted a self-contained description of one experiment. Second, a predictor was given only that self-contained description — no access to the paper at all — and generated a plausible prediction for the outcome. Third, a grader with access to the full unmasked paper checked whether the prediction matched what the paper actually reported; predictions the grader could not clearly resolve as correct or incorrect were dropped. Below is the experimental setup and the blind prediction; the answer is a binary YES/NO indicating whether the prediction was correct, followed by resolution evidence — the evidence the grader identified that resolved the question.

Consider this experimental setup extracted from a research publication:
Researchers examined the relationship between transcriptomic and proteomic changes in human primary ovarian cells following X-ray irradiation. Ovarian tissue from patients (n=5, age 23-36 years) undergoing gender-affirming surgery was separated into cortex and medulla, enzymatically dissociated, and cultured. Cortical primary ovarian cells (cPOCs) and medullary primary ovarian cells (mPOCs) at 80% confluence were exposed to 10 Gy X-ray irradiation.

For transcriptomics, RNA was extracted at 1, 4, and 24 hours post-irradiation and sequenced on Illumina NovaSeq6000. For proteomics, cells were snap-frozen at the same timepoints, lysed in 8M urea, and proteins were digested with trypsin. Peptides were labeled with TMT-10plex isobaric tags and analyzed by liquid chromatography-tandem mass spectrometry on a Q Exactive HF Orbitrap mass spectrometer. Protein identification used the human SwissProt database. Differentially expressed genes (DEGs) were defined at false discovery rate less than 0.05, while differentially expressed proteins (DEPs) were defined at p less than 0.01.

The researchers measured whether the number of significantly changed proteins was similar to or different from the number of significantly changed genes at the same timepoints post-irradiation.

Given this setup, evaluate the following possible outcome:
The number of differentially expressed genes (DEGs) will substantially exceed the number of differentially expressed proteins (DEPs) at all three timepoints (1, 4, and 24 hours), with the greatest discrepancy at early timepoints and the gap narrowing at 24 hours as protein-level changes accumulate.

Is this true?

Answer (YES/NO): NO